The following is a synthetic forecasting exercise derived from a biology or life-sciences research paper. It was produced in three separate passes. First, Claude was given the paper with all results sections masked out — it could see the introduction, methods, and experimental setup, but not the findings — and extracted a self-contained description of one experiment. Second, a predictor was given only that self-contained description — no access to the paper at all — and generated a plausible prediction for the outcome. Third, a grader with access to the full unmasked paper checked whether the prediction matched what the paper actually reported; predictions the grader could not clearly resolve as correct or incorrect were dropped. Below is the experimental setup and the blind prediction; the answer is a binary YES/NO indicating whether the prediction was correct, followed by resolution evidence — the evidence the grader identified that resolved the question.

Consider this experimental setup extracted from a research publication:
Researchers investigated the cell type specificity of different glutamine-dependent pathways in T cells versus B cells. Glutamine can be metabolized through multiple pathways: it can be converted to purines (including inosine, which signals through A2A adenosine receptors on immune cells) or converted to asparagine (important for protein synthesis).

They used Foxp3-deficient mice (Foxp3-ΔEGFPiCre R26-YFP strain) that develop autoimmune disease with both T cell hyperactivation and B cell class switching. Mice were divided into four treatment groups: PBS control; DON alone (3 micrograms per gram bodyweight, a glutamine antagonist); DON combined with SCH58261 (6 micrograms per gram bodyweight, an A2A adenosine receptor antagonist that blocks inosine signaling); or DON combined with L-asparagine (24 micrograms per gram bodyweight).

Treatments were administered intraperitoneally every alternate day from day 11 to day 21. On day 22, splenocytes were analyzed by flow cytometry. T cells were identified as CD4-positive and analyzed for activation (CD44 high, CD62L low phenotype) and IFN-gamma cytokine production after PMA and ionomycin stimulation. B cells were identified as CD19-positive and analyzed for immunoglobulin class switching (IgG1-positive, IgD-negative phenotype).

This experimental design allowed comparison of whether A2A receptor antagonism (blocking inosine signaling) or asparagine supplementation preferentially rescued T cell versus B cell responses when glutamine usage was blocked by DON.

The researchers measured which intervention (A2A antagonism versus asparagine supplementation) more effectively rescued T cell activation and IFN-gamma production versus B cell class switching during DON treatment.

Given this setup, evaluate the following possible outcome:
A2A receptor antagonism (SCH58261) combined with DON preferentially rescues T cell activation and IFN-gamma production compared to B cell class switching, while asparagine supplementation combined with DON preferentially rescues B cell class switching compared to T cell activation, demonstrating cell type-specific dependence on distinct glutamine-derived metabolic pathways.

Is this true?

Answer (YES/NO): YES